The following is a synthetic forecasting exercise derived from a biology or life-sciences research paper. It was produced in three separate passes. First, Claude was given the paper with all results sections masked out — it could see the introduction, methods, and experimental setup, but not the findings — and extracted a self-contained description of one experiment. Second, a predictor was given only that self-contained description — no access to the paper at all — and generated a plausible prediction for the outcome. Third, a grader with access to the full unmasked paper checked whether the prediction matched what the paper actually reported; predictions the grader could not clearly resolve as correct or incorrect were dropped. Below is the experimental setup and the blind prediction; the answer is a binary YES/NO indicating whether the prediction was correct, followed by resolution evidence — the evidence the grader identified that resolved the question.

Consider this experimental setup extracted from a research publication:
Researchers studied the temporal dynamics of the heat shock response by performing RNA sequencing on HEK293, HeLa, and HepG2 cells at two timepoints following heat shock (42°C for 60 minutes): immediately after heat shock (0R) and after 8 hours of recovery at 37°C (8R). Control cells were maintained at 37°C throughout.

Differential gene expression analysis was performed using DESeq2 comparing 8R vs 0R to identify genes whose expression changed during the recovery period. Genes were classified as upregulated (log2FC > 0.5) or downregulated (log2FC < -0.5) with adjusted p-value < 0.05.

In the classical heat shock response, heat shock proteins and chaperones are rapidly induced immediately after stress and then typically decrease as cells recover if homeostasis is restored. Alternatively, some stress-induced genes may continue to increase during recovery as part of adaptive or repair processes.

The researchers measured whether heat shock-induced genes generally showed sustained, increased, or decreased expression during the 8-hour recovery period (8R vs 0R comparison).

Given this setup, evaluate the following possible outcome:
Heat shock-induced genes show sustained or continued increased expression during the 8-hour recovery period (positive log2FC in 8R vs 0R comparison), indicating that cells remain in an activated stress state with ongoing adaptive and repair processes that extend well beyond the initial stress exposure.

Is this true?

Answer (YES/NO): NO